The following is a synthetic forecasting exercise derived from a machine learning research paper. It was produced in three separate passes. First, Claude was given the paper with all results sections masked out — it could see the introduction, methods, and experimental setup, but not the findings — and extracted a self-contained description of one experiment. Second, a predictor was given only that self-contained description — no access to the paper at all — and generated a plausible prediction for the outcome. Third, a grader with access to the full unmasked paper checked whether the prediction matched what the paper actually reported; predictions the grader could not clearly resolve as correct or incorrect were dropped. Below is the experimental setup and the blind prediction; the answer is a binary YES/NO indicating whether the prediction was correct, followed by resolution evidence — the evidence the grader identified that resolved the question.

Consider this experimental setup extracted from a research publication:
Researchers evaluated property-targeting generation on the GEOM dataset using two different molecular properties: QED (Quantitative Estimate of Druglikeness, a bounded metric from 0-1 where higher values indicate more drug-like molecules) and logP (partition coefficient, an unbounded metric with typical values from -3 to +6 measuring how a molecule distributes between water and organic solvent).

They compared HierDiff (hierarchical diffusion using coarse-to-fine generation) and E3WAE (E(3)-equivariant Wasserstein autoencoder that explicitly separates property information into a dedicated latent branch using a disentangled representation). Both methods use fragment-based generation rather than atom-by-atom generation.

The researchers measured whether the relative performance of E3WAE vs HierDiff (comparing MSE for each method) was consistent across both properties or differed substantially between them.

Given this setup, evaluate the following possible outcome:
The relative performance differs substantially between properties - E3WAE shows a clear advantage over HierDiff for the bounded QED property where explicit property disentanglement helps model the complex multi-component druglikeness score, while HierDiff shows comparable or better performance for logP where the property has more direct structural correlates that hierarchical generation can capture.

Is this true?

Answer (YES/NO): YES